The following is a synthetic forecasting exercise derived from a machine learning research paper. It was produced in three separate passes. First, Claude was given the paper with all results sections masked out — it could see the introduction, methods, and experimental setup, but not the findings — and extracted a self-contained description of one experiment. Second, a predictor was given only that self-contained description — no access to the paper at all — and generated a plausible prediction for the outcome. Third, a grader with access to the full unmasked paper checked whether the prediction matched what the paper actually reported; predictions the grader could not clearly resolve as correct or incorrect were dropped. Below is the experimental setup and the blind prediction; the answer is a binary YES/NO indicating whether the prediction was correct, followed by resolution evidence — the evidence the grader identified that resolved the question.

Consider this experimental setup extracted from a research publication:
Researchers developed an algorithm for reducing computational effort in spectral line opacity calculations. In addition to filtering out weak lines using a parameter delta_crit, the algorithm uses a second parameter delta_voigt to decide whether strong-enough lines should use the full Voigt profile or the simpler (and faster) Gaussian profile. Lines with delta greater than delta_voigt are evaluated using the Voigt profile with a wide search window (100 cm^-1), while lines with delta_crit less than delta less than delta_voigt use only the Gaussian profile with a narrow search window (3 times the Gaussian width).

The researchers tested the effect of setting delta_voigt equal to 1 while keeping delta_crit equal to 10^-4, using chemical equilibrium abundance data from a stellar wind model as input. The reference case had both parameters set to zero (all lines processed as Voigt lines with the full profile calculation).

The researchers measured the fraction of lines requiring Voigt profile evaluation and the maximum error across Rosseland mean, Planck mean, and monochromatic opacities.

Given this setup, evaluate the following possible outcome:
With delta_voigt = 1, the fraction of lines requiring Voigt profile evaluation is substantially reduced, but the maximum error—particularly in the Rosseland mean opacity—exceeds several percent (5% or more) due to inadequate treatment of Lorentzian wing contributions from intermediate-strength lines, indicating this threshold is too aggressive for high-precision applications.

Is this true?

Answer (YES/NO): NO